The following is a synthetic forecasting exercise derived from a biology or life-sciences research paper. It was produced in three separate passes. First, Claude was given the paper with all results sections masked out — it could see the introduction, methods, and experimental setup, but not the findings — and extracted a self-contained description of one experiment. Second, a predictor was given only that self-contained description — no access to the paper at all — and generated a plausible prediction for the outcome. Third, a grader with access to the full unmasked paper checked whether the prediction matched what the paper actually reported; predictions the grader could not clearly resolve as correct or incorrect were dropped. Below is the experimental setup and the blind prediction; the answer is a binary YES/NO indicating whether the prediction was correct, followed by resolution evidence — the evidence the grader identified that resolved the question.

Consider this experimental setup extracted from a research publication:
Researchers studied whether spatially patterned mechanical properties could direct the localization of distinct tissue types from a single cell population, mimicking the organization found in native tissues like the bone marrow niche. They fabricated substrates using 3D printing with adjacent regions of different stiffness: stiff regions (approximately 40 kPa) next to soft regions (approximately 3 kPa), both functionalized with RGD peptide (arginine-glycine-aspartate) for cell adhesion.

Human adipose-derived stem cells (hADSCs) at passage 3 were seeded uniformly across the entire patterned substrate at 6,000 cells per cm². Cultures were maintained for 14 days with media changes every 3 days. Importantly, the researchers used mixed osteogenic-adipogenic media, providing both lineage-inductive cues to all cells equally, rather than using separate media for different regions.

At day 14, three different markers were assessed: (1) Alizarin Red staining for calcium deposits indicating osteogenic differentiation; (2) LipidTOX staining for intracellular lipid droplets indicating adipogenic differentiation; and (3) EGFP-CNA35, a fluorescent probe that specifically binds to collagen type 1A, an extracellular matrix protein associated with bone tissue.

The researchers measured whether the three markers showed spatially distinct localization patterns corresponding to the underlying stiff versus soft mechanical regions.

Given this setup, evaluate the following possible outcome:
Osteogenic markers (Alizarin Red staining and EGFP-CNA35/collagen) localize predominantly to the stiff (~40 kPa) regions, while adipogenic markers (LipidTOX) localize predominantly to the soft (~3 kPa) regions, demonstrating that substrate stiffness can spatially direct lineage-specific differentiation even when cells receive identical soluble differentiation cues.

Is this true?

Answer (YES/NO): NO